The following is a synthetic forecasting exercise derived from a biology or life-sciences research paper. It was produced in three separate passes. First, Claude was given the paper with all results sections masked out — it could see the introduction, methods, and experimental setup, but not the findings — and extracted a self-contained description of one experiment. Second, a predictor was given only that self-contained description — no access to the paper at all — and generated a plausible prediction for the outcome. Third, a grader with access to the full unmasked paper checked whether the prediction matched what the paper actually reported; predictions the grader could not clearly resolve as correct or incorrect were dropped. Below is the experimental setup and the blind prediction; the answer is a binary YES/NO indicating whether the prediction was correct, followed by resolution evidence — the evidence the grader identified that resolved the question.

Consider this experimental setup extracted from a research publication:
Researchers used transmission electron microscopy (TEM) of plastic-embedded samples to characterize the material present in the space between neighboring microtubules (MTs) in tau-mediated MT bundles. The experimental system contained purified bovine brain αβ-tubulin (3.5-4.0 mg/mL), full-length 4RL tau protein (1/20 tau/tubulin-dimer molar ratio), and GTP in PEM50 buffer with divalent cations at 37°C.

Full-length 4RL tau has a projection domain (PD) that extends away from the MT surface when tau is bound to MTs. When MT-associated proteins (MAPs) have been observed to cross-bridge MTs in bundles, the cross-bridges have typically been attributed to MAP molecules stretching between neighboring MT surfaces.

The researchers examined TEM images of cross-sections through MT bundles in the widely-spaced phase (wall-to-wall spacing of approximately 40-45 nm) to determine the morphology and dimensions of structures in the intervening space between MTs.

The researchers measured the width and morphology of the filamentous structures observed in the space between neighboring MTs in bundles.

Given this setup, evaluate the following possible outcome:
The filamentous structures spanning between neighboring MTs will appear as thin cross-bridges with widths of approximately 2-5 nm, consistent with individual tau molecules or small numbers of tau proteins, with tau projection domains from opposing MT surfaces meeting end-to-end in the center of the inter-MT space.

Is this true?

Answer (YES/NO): NO